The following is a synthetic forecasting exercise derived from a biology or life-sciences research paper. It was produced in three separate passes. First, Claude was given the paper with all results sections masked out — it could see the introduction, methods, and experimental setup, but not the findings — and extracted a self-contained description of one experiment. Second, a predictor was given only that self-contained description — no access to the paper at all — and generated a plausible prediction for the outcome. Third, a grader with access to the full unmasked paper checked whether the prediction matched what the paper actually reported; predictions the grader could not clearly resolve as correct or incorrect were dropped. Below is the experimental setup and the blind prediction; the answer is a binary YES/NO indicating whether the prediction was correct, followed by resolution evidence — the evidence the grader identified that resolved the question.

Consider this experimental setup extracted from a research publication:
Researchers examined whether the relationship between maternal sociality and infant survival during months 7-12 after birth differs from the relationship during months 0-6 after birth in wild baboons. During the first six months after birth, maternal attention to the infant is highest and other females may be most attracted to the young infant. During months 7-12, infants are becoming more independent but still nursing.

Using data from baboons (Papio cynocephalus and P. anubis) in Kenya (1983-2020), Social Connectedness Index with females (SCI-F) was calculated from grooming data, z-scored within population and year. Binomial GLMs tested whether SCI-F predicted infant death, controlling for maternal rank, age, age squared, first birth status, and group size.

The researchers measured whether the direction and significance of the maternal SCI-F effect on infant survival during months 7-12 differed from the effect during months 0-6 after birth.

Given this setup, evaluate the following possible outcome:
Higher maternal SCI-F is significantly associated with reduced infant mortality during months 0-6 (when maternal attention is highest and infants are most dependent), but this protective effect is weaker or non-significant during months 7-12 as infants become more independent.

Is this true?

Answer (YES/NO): YES